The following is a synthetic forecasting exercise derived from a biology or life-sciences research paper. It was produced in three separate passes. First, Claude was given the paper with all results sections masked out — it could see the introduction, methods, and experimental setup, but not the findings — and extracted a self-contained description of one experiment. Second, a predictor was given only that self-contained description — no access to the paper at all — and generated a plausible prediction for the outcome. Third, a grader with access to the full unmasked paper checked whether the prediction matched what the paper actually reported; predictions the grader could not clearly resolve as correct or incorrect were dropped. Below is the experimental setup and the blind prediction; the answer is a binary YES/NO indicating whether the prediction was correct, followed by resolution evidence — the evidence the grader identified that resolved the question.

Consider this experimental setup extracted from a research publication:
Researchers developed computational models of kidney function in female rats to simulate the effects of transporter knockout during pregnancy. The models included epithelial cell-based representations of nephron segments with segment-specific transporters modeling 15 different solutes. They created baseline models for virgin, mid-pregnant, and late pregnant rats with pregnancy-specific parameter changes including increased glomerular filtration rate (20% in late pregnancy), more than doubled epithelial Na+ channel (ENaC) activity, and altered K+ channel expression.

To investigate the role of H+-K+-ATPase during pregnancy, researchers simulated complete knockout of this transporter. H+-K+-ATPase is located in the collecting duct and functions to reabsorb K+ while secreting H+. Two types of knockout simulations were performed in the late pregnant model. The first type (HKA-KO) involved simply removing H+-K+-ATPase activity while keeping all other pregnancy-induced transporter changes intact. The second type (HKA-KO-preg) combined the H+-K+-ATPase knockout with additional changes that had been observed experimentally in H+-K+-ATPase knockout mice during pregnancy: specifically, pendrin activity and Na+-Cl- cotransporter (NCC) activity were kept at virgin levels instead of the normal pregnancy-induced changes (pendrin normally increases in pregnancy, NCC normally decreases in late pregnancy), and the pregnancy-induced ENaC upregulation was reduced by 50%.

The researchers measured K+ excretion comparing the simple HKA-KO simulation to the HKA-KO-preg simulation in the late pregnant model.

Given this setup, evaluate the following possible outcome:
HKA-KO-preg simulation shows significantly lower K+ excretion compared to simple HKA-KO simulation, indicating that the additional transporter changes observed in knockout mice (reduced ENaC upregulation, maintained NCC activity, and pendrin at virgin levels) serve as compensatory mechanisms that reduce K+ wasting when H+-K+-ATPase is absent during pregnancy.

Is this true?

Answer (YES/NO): YES